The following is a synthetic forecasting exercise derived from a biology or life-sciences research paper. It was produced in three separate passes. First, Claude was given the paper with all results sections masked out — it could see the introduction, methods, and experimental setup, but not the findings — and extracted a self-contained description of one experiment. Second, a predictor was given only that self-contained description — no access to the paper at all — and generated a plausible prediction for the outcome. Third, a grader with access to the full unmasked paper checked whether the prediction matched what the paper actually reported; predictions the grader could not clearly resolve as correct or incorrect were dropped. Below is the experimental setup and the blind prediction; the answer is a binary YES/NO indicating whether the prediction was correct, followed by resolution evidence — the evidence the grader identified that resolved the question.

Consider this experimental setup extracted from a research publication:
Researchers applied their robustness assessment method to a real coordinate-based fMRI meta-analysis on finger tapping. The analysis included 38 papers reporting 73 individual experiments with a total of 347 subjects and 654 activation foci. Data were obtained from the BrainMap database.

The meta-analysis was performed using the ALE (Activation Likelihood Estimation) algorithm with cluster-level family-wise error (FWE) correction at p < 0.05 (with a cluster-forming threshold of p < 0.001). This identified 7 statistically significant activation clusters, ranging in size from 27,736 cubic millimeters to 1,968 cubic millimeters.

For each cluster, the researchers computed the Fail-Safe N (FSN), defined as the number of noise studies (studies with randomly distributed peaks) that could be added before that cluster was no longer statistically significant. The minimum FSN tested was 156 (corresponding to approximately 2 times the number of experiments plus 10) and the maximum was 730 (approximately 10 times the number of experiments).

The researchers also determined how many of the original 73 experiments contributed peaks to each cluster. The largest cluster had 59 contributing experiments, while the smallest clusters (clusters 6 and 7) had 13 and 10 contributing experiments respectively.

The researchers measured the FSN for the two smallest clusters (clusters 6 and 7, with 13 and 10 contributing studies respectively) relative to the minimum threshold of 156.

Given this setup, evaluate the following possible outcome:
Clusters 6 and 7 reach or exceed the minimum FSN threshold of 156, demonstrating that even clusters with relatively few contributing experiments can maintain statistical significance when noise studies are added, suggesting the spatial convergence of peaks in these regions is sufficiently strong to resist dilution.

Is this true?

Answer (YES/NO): NO